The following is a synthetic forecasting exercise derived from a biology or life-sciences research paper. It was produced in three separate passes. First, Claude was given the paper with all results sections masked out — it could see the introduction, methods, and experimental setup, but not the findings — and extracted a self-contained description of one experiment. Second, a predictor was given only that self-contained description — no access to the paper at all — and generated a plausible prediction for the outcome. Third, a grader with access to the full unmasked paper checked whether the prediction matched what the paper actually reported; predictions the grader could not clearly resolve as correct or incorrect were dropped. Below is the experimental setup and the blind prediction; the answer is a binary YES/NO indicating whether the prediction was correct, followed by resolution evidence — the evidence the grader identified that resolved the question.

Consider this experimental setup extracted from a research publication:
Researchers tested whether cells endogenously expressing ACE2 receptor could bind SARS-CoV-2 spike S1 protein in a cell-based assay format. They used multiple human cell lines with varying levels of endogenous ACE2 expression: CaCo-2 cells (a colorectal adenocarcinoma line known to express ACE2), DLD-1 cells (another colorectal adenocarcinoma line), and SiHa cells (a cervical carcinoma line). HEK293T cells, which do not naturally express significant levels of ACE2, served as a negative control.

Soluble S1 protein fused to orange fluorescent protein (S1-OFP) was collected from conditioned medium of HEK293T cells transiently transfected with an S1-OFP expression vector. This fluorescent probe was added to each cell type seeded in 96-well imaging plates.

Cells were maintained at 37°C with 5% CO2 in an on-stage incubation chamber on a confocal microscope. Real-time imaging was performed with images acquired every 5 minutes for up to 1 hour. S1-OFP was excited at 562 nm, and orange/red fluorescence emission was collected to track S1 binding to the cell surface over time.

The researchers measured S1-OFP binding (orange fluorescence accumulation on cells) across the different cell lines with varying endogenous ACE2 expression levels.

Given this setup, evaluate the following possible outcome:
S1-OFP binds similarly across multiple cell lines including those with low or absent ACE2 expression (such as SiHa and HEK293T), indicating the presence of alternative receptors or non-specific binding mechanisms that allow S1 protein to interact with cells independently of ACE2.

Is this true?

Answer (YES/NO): NO